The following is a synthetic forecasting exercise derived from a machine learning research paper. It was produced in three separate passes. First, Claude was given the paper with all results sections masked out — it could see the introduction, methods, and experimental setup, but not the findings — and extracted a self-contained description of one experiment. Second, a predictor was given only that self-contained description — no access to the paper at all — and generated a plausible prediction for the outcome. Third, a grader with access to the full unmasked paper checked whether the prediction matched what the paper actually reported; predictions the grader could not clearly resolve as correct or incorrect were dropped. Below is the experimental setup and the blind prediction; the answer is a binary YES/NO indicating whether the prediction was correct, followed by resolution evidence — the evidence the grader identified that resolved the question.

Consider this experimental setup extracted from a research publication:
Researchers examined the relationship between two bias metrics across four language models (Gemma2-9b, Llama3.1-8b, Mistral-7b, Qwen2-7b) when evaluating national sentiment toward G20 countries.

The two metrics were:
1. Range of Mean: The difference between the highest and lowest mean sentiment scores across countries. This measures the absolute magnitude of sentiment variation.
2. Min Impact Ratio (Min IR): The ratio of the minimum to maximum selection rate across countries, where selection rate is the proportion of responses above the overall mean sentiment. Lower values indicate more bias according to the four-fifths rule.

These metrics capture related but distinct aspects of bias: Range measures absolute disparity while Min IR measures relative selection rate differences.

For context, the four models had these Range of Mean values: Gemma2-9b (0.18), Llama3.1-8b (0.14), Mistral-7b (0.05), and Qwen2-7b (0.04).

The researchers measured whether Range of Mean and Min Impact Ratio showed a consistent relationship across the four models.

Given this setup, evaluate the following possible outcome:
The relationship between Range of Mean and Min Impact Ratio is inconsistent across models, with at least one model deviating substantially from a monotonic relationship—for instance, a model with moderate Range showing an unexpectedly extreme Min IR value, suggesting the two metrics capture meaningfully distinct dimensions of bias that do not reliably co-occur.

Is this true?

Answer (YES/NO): NO